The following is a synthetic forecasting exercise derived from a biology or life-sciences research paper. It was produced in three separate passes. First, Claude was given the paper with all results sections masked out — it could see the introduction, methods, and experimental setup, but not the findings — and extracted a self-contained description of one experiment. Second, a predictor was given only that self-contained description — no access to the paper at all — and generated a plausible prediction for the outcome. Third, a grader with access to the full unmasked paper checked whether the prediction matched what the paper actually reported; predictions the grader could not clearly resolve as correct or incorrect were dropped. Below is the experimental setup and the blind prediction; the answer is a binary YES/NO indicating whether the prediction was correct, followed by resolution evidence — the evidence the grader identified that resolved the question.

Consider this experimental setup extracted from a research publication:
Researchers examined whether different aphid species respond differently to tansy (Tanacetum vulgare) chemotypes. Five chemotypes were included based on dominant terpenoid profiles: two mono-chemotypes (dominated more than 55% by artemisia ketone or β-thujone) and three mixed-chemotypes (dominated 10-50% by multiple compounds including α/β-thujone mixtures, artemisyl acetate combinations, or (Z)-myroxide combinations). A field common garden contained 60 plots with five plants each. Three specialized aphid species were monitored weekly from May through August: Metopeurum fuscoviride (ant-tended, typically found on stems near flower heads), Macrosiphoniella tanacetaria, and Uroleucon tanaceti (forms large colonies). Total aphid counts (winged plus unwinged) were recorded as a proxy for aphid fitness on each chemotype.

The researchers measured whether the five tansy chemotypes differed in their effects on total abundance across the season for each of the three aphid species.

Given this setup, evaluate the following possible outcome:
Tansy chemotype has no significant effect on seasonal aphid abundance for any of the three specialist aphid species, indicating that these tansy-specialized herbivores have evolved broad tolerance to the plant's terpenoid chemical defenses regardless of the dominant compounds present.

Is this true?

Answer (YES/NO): NO